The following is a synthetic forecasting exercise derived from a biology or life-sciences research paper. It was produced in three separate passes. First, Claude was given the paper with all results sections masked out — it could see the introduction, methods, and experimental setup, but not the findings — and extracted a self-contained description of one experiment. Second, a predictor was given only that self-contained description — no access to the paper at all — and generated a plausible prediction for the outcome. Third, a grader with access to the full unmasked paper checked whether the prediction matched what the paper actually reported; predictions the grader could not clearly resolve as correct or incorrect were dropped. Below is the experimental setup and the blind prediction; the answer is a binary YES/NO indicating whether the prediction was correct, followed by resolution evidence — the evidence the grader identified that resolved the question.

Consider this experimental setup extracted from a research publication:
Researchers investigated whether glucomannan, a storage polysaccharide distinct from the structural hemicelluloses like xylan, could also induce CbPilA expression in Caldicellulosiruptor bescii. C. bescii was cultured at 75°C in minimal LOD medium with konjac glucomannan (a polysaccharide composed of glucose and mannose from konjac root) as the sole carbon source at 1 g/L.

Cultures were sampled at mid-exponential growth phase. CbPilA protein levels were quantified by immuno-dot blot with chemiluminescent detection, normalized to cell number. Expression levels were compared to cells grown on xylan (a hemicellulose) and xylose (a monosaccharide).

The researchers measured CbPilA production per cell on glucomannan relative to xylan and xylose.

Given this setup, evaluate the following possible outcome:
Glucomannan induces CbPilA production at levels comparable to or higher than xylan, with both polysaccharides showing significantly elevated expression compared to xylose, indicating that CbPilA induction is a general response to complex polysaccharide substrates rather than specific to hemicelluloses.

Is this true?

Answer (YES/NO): NO